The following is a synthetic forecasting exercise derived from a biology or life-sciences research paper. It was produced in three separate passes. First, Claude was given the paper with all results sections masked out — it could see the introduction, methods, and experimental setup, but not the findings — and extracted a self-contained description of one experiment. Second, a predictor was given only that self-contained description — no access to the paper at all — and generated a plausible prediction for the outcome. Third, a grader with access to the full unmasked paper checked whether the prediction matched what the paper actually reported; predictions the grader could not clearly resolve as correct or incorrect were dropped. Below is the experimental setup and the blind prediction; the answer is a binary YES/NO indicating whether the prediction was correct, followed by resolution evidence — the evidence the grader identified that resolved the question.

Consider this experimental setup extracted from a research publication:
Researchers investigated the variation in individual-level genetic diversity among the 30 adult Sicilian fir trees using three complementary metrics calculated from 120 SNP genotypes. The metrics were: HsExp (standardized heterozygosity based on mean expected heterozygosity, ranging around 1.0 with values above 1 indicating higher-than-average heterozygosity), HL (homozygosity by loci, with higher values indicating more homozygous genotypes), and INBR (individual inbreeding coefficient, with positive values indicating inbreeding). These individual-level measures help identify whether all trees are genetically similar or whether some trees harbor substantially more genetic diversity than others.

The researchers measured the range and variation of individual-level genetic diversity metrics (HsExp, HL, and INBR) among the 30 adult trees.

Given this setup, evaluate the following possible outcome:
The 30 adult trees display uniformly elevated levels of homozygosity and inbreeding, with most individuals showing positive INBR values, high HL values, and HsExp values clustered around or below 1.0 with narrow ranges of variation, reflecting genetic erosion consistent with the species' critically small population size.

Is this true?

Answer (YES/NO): NO